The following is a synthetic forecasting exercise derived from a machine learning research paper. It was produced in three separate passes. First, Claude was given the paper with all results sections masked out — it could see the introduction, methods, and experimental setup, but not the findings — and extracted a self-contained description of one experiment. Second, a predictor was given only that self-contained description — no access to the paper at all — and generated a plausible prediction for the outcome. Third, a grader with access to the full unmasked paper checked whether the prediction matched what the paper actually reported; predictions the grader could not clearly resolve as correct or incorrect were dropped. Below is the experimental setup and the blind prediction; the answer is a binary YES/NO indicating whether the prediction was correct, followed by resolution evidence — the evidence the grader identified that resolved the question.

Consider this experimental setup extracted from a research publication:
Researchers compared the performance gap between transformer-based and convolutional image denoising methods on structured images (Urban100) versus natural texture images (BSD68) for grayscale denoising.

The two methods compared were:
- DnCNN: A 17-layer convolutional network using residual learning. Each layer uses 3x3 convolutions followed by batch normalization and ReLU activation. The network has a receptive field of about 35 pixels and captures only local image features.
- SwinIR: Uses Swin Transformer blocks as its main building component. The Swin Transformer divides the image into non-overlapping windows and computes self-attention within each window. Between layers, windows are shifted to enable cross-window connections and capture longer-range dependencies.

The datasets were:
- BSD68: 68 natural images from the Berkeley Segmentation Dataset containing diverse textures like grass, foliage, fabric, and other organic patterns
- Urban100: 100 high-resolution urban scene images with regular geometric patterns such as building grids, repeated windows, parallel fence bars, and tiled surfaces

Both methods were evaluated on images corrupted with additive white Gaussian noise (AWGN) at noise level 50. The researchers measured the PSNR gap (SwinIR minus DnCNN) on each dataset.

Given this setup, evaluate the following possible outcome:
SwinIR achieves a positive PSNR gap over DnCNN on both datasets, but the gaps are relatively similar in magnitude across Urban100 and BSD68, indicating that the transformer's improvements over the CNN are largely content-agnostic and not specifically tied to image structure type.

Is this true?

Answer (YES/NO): NO